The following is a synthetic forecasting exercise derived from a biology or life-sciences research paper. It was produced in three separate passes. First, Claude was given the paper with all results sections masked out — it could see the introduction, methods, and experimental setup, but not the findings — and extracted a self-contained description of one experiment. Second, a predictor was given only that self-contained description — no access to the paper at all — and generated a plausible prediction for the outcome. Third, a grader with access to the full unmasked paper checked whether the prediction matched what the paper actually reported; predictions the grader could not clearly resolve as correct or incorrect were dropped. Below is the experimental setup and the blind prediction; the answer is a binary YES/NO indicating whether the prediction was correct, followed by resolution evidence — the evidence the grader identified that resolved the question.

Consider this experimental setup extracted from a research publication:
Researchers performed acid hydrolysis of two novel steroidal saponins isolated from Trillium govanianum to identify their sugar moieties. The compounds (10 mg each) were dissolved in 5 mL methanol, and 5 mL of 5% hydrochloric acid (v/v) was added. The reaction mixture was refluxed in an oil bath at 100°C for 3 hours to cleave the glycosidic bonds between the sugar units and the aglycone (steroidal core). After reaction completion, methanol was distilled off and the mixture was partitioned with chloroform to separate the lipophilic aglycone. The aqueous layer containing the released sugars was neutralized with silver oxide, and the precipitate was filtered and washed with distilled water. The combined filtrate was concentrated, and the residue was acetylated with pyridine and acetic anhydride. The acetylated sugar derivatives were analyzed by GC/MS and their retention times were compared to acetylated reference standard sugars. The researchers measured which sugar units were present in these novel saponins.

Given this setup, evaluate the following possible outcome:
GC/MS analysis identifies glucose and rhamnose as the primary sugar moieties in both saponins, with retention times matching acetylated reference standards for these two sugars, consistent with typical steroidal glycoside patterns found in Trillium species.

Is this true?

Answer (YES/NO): YES